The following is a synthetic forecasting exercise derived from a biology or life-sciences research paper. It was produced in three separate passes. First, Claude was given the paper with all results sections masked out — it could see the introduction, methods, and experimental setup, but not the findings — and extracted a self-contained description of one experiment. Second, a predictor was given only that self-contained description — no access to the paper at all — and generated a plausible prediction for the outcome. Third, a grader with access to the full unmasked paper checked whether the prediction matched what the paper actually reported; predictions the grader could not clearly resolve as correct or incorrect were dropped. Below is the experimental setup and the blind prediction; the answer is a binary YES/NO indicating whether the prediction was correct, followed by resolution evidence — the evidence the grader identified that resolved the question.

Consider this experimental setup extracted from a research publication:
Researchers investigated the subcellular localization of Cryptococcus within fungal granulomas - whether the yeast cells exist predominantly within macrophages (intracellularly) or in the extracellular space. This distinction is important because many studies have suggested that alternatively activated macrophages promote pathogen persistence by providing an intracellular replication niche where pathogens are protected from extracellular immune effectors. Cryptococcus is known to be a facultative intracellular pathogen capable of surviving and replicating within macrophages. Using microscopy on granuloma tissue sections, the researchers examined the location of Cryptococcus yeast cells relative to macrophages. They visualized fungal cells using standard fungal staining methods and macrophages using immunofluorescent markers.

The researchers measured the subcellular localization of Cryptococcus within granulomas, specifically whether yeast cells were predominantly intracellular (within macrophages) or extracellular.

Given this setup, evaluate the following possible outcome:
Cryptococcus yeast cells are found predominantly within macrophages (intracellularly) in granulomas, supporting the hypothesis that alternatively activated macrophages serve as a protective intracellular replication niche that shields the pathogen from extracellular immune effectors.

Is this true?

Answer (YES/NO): NO